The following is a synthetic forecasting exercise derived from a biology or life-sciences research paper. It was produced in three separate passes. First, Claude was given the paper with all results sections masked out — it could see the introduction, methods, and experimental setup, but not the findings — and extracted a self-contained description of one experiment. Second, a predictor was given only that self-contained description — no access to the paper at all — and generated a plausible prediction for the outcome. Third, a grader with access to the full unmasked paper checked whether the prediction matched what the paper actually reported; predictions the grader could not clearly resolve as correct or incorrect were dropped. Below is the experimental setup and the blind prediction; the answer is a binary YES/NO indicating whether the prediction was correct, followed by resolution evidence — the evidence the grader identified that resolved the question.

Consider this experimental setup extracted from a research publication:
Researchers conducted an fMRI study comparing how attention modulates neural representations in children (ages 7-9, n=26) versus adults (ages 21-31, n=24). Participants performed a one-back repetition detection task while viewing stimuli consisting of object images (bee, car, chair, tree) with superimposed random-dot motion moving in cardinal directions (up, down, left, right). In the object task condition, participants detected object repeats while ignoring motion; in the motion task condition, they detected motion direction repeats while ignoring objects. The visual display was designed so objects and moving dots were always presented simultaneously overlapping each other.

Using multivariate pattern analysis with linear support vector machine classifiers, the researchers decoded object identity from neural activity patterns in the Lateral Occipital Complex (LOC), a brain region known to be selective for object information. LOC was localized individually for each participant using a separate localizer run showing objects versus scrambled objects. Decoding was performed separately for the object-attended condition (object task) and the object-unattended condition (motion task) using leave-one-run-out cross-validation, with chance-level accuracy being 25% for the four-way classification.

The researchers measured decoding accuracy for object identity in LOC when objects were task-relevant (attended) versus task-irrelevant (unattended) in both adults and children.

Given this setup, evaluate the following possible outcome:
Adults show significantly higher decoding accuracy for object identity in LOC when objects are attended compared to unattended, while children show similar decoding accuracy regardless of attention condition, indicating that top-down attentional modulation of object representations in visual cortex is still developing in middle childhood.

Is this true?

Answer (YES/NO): YES